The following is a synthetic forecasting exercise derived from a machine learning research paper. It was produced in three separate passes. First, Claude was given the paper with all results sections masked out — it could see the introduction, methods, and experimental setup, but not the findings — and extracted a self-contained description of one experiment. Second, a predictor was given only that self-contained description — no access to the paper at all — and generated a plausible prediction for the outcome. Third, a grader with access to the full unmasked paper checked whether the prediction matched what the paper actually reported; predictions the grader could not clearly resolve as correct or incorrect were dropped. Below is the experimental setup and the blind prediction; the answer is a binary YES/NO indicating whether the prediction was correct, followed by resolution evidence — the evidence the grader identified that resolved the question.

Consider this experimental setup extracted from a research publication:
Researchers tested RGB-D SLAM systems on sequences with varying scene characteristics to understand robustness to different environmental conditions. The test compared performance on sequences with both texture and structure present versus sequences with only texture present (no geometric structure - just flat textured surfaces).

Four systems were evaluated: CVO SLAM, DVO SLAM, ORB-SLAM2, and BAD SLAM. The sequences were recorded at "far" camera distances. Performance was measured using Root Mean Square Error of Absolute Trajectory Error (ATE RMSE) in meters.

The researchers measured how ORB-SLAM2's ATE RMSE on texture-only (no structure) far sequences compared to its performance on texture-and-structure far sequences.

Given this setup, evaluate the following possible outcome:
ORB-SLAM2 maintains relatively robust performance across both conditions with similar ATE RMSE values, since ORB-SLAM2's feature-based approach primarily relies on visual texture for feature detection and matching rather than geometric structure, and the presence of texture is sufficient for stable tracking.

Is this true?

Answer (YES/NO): NO